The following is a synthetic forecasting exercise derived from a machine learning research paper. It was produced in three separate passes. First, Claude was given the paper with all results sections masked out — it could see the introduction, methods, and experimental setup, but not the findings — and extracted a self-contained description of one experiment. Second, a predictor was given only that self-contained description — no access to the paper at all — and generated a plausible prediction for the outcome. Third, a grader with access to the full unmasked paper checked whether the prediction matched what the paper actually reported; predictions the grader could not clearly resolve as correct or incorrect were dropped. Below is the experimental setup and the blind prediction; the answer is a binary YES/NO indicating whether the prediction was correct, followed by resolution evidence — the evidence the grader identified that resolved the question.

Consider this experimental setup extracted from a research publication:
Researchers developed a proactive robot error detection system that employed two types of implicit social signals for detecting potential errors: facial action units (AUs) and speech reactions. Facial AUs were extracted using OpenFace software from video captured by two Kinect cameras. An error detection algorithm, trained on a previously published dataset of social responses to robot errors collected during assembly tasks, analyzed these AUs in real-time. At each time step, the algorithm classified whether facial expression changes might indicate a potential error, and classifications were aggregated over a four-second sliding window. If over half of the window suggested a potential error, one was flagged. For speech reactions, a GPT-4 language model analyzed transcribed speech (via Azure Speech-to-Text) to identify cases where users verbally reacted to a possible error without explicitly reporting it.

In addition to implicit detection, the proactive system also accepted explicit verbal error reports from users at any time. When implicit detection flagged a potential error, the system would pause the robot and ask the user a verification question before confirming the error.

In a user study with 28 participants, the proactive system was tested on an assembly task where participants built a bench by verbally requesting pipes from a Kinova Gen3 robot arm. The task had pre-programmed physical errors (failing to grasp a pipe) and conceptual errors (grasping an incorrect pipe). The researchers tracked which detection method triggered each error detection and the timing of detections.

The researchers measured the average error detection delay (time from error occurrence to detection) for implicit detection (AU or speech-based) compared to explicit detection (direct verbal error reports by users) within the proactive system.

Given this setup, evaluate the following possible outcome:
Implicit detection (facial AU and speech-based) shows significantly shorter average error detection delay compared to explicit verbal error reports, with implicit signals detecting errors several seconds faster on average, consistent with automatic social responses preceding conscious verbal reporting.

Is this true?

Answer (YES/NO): NO